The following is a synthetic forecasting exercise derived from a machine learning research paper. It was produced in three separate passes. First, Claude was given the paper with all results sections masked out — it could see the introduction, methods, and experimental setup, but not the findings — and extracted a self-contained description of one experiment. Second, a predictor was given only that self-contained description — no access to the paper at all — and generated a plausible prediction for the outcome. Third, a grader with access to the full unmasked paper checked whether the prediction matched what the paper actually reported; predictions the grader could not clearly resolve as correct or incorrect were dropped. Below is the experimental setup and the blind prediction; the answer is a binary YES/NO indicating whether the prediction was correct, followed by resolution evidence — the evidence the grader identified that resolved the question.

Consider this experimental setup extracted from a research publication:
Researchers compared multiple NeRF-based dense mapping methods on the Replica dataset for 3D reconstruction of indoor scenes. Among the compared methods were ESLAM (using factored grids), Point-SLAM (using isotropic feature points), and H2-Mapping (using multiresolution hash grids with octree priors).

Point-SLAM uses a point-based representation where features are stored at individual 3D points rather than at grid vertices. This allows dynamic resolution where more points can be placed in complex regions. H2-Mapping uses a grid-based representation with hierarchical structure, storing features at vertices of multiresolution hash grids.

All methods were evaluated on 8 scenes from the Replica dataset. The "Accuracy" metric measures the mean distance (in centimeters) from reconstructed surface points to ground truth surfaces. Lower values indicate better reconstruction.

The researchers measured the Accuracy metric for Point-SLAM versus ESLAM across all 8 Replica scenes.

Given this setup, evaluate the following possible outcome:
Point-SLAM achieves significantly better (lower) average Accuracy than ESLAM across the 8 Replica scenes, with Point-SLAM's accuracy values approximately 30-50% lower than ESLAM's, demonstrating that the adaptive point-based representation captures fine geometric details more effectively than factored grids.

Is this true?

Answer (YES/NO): NO